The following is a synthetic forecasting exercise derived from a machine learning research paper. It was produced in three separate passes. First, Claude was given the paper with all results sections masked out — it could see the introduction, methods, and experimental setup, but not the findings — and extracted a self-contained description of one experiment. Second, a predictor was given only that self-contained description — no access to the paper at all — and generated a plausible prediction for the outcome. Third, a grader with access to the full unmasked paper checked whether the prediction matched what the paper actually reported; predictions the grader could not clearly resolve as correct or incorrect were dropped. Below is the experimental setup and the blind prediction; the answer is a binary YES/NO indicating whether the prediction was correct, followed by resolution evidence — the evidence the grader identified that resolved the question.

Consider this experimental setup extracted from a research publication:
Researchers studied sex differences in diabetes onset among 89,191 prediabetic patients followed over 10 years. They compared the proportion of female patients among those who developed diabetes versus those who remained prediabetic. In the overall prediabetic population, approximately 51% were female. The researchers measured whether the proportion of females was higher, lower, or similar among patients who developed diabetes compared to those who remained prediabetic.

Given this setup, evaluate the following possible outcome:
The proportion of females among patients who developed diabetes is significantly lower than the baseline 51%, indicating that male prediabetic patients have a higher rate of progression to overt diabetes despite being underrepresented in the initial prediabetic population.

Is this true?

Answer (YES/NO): NO